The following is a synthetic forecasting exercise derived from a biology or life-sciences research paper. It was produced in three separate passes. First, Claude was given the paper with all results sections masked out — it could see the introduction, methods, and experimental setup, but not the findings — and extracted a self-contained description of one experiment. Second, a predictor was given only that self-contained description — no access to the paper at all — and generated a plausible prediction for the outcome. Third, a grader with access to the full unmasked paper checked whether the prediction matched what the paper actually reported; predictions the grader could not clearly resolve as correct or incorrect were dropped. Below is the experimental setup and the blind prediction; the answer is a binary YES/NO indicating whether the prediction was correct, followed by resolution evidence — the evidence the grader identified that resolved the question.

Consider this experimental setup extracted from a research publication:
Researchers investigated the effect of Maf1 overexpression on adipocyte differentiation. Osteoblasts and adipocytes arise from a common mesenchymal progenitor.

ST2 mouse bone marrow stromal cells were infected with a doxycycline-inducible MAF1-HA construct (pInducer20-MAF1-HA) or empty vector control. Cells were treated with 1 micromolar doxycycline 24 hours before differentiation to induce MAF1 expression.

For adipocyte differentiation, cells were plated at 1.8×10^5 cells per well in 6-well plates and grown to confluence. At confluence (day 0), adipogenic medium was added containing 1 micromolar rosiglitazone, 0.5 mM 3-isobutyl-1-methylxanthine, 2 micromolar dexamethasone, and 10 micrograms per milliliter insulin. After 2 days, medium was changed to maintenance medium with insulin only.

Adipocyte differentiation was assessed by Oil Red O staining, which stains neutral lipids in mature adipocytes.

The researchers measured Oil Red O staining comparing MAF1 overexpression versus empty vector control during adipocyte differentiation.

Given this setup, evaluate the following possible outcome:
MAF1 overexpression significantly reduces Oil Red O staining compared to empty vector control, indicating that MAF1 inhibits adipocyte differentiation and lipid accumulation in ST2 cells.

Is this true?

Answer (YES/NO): NO